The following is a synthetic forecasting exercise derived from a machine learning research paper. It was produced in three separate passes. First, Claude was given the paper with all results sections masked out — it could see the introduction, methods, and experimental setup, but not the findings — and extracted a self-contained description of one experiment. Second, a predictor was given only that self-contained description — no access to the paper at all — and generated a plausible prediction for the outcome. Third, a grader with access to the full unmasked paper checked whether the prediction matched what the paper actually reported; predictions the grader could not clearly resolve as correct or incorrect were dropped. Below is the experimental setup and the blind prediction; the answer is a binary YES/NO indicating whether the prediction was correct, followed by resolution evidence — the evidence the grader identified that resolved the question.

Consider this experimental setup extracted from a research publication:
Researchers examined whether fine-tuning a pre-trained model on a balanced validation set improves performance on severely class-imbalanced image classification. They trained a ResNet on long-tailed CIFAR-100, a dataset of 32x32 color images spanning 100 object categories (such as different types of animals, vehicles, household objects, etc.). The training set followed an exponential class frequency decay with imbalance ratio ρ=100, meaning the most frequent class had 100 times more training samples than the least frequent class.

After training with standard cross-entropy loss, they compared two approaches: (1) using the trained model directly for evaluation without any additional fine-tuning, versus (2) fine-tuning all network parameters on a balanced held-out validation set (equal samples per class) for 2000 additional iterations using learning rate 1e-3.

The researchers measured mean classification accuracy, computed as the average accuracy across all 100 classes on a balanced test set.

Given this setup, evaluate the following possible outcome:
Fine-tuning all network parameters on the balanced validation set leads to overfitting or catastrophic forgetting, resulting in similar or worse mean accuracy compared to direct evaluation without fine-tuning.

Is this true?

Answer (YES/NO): NO